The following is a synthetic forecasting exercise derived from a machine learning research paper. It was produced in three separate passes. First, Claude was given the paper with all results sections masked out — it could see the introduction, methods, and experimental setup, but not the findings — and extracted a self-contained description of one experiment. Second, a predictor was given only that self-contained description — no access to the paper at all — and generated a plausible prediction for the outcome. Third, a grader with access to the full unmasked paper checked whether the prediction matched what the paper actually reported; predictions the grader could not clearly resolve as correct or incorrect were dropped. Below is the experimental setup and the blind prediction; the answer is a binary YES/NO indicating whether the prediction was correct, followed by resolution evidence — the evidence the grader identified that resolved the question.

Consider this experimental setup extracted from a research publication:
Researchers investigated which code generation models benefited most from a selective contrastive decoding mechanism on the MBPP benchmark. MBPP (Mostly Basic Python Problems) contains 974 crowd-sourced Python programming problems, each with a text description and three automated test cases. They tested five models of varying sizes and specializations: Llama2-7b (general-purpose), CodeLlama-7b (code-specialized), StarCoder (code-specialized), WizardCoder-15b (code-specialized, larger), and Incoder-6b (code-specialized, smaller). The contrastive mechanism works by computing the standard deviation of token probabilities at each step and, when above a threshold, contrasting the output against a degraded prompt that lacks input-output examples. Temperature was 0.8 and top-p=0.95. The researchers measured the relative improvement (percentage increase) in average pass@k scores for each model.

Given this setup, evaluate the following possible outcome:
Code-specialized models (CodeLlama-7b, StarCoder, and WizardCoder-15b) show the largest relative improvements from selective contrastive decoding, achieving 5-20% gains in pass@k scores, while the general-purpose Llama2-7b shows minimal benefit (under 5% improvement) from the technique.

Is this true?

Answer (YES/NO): NO